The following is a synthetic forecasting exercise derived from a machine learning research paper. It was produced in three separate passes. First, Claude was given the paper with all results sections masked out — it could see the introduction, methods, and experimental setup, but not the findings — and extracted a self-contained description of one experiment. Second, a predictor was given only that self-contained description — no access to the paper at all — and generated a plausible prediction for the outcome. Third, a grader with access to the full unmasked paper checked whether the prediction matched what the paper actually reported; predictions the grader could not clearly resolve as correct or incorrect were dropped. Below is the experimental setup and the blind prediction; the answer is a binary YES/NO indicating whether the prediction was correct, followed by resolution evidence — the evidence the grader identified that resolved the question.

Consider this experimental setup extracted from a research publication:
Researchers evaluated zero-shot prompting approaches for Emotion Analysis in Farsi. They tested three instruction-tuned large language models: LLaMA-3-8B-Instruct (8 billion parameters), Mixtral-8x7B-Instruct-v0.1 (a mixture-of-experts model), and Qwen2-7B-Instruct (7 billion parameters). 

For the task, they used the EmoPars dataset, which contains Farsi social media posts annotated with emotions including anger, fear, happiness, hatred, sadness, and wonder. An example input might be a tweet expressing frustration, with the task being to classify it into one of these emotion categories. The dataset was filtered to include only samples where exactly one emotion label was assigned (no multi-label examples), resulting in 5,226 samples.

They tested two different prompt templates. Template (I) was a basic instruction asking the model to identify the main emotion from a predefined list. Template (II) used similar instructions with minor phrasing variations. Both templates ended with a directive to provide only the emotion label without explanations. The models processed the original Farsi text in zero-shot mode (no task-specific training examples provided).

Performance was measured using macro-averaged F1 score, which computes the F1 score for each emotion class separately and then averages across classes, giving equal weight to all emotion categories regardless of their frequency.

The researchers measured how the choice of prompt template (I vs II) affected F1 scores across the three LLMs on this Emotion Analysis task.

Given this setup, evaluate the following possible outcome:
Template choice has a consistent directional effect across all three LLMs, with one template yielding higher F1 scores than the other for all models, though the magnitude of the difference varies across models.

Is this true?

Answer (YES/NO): NO